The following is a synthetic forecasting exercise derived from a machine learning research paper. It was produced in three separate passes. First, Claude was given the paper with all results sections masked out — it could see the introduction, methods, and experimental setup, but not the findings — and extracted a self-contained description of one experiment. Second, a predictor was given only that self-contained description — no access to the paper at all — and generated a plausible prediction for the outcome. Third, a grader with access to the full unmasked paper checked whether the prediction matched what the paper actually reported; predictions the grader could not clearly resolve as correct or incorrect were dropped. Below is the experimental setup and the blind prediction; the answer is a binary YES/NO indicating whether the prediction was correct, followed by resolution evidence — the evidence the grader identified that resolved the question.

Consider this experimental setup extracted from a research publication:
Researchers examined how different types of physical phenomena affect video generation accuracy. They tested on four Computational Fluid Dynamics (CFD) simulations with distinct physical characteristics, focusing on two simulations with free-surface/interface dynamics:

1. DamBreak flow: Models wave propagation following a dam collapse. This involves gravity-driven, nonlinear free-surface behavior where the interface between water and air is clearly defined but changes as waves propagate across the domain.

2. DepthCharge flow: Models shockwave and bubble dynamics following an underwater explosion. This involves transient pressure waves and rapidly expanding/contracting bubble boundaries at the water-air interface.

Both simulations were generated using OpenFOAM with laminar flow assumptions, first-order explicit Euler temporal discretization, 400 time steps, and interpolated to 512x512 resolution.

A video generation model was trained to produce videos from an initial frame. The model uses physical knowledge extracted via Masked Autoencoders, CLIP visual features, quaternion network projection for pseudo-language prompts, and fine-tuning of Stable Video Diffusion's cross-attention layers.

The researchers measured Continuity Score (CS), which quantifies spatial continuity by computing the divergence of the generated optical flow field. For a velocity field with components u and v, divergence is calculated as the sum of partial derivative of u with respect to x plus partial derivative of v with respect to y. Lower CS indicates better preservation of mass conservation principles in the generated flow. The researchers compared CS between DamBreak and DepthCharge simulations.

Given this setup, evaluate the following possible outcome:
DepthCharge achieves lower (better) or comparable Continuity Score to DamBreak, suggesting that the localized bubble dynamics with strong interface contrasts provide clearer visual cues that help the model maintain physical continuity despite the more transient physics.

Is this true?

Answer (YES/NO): NO